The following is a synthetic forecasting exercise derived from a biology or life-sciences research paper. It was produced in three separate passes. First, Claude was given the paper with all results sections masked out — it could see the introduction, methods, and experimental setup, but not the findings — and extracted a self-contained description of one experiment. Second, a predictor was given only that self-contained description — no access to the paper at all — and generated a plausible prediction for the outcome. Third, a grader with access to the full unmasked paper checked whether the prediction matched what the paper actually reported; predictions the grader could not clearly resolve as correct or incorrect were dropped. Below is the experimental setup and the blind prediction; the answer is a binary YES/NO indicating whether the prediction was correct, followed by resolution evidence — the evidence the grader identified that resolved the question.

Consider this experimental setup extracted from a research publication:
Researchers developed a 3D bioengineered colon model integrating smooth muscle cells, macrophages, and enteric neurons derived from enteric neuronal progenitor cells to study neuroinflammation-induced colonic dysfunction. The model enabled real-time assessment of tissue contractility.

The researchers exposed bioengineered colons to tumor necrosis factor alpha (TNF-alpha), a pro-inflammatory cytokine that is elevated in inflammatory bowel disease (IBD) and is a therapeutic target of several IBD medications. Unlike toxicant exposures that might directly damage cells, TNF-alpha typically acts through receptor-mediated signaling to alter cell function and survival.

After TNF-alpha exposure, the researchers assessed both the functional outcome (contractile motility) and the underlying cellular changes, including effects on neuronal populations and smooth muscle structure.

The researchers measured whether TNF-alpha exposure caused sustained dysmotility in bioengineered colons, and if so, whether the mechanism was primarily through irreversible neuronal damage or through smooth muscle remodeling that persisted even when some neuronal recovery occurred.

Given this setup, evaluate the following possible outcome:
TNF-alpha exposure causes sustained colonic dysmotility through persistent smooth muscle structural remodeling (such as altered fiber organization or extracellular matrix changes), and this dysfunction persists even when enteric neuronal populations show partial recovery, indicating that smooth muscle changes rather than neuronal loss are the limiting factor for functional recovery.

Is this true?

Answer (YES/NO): NO